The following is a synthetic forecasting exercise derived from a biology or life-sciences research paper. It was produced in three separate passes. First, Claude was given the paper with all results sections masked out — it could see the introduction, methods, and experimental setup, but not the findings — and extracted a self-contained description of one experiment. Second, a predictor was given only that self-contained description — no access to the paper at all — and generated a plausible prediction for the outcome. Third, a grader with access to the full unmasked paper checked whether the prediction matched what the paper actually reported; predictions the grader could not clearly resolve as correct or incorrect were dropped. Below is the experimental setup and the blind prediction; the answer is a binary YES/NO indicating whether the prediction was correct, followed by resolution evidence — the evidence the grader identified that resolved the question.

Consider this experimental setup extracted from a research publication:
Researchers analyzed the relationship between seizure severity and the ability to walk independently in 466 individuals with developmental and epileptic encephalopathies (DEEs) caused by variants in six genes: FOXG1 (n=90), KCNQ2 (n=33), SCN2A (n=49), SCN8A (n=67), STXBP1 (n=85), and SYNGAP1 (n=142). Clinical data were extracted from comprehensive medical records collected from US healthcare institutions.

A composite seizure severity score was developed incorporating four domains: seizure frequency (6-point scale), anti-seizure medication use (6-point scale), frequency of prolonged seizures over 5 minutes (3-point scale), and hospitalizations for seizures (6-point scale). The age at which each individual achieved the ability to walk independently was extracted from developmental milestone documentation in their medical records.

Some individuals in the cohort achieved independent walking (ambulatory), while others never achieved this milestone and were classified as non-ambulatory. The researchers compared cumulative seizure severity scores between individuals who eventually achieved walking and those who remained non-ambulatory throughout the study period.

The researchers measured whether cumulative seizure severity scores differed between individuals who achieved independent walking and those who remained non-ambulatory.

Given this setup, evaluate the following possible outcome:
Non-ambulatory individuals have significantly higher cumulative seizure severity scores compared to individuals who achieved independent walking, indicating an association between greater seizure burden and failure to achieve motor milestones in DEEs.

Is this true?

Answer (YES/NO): YES